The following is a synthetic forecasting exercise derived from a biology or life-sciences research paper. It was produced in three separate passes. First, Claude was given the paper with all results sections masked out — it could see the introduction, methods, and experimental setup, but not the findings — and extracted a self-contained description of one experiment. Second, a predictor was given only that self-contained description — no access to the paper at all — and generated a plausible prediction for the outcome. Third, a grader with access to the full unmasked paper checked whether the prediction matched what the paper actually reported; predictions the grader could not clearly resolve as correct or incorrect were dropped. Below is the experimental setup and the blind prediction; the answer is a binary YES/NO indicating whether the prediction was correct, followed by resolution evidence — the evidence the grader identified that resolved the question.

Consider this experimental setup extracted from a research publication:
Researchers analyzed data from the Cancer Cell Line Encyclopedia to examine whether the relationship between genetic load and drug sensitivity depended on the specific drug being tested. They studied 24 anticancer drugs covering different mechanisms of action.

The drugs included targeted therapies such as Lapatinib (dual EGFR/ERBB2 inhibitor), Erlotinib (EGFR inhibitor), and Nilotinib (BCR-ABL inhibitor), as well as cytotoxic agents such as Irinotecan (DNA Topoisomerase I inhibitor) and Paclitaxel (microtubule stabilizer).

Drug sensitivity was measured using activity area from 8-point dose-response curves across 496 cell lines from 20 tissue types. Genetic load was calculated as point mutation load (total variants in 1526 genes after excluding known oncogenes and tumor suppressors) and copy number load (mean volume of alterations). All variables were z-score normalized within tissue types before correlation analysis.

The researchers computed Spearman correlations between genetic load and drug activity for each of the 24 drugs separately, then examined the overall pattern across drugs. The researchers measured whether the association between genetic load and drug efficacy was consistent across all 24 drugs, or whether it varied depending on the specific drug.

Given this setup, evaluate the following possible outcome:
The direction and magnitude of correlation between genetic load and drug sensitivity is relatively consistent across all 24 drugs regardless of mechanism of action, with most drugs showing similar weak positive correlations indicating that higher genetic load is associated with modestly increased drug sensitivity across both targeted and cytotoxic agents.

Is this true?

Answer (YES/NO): NO